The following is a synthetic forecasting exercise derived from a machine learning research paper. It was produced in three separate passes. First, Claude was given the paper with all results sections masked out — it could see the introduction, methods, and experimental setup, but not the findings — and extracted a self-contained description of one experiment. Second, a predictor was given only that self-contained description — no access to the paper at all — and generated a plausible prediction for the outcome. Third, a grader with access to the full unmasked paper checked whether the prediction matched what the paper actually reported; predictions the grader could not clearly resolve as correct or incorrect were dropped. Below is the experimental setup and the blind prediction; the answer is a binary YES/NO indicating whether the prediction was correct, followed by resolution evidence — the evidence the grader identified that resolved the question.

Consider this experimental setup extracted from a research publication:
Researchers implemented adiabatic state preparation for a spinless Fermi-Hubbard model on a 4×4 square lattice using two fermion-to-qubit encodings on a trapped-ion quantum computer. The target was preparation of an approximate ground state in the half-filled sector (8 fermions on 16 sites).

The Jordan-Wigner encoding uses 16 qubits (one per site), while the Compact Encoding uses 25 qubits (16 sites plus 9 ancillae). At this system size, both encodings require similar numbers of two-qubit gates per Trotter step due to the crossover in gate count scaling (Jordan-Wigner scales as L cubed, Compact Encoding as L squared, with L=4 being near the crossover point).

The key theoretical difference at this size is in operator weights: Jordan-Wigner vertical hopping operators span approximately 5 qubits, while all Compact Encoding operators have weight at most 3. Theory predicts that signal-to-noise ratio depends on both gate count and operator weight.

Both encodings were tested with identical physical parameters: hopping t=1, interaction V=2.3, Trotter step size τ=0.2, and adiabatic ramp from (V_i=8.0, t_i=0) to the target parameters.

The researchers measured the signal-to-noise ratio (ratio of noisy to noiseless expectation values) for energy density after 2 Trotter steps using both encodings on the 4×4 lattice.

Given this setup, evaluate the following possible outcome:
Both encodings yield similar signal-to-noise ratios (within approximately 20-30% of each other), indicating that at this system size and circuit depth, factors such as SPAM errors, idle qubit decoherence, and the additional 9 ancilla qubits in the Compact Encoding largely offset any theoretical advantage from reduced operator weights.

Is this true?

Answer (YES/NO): YES